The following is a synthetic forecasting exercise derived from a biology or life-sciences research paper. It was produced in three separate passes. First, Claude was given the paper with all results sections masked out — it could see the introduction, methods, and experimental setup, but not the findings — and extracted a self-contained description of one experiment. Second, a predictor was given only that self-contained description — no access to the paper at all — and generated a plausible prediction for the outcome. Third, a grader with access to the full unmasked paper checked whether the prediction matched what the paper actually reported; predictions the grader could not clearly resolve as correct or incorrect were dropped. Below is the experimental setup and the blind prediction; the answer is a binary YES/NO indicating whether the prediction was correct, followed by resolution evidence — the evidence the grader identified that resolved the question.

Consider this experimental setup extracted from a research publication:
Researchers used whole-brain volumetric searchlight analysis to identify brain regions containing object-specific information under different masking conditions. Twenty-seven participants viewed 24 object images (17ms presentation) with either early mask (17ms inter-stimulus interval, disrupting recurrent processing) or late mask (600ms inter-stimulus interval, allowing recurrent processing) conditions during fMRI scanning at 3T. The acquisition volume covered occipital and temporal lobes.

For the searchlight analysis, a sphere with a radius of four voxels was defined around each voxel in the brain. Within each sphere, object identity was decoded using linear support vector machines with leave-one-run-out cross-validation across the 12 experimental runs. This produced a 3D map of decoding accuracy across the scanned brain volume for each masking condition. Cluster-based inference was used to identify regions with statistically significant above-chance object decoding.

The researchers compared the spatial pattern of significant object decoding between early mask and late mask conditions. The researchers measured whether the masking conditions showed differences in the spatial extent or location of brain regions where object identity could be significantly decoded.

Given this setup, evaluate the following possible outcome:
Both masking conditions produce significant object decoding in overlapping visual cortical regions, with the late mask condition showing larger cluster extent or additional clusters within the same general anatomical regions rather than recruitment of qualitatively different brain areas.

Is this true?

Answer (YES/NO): YES